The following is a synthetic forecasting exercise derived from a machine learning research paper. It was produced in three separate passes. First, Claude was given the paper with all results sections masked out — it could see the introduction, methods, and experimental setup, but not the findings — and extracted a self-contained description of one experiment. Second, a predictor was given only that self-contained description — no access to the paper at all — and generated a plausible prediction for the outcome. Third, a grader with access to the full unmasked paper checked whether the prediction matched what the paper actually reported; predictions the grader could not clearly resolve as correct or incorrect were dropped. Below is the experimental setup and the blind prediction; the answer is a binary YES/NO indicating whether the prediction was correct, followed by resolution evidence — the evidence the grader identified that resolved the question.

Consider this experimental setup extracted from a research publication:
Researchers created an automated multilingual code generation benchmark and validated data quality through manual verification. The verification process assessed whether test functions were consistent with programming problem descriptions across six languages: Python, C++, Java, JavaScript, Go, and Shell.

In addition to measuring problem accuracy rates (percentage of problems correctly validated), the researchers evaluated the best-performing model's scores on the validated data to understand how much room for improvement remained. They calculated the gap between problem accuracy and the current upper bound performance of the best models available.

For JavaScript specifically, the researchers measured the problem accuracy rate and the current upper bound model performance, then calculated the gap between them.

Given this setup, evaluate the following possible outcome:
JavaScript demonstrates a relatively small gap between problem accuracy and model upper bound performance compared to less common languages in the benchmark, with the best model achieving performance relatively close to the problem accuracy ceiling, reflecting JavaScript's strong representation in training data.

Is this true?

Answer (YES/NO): NO